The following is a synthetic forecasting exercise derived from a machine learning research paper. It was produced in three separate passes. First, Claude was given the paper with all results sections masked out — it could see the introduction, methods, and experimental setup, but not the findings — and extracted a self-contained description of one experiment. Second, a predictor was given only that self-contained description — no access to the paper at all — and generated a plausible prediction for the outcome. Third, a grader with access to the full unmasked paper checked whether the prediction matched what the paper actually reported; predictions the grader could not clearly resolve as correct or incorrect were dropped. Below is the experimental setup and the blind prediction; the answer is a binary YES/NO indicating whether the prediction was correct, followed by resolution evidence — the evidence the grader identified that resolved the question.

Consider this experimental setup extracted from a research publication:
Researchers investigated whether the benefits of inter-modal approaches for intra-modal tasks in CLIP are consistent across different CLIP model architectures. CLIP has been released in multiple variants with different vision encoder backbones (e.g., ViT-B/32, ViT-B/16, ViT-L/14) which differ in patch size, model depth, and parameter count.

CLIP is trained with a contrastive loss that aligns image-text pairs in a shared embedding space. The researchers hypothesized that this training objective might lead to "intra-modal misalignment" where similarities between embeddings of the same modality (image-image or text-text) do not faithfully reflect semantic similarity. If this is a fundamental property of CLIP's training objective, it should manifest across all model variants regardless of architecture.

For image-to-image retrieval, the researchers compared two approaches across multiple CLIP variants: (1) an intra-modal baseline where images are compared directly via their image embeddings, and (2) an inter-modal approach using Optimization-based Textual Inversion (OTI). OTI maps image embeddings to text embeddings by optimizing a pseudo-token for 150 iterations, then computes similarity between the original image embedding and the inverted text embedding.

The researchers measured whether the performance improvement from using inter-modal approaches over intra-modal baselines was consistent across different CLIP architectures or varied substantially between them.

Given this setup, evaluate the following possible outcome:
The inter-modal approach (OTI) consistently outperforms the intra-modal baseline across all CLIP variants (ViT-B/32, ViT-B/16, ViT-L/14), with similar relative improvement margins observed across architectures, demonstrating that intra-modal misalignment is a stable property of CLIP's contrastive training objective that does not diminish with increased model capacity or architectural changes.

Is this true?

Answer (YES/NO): YES